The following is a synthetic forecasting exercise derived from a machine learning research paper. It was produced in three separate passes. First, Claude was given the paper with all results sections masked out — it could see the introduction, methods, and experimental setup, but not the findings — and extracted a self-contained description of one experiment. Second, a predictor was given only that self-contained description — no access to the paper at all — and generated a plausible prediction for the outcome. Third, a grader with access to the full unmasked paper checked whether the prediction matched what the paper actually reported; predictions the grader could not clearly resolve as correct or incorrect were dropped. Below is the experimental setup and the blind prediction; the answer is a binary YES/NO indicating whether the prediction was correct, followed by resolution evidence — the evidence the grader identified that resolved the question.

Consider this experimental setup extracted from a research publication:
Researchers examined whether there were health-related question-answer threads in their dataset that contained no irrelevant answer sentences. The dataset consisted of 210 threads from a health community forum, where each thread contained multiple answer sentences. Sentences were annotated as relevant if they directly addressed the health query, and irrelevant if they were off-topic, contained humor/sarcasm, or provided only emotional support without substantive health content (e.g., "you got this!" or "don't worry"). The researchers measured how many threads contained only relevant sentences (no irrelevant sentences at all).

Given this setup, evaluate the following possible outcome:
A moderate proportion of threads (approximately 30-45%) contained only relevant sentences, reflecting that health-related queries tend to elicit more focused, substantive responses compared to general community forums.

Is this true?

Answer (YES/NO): NO